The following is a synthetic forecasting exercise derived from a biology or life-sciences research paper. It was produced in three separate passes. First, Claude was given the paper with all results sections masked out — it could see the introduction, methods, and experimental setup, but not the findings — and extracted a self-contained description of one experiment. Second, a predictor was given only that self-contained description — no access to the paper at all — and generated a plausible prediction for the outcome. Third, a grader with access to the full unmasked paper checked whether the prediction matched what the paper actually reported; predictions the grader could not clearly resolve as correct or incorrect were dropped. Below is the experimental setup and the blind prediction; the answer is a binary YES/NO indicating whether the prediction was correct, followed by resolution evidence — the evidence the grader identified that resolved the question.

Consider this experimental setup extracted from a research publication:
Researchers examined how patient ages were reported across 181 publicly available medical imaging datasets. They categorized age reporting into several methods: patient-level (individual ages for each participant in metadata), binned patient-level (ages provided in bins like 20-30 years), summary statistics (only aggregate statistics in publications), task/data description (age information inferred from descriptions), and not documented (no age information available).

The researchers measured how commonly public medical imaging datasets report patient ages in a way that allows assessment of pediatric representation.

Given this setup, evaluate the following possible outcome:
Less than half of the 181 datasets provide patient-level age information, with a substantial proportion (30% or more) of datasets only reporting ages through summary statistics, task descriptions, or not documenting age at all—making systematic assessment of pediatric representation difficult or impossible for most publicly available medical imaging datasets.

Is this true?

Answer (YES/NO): NO